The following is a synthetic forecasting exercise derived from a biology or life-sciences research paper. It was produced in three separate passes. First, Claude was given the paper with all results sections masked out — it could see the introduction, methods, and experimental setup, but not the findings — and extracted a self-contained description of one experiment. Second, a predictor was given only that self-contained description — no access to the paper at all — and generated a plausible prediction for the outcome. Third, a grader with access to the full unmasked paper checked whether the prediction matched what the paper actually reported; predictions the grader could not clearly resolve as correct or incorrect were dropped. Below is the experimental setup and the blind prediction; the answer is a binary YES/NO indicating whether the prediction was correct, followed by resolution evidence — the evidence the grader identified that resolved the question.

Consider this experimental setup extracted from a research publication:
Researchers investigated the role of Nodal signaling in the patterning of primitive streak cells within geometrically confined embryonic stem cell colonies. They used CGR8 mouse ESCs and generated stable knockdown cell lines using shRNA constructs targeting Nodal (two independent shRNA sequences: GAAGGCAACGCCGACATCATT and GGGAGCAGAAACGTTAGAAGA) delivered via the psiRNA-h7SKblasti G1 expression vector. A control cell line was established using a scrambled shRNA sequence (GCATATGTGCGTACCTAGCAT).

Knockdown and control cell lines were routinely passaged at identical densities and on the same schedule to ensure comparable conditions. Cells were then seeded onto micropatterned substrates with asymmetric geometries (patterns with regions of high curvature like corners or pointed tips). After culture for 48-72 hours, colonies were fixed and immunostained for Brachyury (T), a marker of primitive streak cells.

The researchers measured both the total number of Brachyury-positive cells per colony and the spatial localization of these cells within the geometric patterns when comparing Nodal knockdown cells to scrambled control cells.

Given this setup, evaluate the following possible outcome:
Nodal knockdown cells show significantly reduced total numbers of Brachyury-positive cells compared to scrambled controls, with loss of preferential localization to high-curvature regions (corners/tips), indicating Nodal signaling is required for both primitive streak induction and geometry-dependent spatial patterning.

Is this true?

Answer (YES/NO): NO